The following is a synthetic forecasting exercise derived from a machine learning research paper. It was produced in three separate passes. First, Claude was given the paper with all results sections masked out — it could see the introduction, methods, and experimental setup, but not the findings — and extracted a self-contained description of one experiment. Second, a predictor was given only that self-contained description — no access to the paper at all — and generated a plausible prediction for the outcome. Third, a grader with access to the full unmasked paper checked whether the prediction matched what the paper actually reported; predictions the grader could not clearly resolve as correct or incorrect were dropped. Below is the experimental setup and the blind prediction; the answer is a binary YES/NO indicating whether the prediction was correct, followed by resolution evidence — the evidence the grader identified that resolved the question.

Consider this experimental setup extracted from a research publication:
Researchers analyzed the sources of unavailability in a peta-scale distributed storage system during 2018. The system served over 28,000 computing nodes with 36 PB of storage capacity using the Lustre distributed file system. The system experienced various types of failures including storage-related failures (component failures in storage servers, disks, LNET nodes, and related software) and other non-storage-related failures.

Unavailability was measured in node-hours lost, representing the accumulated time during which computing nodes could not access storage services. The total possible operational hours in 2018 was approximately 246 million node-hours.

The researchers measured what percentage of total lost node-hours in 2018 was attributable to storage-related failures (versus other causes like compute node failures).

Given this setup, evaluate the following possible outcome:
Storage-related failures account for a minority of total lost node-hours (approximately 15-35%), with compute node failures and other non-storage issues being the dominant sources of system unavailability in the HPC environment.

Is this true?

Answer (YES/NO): NO